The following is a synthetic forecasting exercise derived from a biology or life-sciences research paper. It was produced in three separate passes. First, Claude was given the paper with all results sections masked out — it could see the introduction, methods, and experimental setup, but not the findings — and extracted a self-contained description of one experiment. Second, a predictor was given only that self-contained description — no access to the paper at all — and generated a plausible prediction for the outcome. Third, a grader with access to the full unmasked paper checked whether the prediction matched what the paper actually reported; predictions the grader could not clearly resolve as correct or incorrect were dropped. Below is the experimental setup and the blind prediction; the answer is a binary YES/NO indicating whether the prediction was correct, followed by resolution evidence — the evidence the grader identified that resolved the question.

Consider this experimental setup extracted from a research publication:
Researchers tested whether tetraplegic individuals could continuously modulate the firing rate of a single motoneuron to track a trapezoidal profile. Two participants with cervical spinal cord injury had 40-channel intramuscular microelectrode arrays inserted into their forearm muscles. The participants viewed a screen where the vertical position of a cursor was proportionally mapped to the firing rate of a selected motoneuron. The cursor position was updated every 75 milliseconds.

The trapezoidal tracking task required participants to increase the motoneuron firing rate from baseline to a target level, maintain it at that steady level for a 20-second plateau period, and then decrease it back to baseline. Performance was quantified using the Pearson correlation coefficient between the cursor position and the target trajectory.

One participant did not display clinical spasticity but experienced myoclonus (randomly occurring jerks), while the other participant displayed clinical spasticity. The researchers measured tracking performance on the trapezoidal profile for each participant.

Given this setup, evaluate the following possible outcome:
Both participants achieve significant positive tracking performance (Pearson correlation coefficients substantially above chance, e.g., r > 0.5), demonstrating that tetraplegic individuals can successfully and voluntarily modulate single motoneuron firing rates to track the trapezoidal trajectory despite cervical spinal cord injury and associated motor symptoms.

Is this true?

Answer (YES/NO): NO